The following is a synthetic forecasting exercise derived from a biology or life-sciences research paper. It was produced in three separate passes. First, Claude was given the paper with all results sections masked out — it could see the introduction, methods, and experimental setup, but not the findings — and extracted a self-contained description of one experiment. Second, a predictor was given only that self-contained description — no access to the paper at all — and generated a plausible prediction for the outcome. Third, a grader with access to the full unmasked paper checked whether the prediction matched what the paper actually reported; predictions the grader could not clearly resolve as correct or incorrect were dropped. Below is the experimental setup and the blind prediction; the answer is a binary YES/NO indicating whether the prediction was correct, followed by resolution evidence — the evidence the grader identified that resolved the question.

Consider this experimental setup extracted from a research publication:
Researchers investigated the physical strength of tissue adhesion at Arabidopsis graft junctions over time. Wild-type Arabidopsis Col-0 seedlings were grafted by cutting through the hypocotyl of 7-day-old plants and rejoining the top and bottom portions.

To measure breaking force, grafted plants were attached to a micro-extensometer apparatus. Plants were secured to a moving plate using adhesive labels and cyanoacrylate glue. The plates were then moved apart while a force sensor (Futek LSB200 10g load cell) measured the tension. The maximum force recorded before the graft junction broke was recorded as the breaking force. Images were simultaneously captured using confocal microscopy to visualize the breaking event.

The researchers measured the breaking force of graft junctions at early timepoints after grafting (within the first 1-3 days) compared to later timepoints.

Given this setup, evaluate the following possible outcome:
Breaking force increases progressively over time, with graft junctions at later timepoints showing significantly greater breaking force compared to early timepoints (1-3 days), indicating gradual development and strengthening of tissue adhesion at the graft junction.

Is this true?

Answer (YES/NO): YES